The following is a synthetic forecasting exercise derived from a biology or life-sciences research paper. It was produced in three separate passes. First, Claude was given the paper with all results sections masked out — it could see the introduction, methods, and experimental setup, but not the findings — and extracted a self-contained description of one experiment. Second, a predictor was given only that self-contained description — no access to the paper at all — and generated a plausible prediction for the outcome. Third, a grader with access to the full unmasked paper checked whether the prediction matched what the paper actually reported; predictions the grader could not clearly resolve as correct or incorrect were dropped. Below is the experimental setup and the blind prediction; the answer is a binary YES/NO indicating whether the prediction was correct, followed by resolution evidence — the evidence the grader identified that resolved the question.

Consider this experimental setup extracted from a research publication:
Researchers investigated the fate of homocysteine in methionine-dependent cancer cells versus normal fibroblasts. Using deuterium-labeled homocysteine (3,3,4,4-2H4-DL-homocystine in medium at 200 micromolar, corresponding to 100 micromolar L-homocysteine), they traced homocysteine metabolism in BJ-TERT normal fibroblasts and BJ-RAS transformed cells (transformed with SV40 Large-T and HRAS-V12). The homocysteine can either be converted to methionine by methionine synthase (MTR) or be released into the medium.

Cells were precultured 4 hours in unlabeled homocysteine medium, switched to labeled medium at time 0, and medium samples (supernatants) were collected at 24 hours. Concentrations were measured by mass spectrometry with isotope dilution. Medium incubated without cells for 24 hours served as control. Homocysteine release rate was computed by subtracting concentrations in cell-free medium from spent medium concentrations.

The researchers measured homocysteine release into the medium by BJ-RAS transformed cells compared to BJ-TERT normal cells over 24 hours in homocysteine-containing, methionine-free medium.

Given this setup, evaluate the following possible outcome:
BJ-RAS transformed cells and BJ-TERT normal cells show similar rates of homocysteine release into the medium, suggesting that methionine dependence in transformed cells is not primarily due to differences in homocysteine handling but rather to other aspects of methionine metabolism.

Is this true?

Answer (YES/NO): NO